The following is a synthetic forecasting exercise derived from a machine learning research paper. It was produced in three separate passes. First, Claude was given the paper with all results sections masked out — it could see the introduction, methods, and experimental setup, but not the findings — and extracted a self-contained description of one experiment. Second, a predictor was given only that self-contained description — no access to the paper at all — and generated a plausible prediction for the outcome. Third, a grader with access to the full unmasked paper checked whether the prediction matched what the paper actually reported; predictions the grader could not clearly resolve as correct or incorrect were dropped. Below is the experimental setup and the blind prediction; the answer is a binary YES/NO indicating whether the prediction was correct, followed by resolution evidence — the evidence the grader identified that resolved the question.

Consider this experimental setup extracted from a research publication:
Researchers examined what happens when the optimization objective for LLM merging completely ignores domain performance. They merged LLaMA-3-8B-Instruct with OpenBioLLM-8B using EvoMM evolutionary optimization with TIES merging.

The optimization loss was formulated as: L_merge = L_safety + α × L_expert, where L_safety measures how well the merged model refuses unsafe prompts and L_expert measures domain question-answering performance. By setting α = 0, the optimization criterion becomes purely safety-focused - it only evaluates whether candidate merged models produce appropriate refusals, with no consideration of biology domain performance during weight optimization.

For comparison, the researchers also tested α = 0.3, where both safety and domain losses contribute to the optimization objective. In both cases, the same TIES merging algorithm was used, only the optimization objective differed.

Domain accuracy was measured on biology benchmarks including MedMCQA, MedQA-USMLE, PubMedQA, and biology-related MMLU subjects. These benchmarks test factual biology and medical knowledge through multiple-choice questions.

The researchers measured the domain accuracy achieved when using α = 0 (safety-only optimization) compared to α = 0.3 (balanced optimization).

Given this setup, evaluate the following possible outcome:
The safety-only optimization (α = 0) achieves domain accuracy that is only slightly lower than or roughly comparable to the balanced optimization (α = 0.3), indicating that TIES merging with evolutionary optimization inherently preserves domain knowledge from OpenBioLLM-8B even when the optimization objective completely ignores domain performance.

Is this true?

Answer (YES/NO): YES